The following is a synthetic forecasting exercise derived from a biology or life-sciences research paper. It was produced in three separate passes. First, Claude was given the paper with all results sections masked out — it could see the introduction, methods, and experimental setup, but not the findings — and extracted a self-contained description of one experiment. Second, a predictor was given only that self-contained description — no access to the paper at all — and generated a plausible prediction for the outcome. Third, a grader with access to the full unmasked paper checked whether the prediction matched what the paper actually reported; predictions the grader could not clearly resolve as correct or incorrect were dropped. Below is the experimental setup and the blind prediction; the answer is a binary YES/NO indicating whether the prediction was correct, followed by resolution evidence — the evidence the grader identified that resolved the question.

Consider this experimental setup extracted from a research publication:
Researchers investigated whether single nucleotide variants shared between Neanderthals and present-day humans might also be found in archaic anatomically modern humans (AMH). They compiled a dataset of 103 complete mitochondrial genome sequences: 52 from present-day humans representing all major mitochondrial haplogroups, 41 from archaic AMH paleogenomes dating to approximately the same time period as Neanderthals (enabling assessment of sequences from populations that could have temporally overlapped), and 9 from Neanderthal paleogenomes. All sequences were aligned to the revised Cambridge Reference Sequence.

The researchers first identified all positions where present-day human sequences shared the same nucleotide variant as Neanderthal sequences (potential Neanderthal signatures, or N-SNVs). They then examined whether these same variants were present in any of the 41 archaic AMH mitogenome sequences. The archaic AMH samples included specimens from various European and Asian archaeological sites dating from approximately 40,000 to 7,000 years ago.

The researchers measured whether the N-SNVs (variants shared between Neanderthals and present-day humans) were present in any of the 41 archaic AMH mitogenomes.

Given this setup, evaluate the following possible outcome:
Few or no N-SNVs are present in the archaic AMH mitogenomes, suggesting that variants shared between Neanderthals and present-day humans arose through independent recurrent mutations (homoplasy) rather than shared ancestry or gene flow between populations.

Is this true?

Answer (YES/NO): YES